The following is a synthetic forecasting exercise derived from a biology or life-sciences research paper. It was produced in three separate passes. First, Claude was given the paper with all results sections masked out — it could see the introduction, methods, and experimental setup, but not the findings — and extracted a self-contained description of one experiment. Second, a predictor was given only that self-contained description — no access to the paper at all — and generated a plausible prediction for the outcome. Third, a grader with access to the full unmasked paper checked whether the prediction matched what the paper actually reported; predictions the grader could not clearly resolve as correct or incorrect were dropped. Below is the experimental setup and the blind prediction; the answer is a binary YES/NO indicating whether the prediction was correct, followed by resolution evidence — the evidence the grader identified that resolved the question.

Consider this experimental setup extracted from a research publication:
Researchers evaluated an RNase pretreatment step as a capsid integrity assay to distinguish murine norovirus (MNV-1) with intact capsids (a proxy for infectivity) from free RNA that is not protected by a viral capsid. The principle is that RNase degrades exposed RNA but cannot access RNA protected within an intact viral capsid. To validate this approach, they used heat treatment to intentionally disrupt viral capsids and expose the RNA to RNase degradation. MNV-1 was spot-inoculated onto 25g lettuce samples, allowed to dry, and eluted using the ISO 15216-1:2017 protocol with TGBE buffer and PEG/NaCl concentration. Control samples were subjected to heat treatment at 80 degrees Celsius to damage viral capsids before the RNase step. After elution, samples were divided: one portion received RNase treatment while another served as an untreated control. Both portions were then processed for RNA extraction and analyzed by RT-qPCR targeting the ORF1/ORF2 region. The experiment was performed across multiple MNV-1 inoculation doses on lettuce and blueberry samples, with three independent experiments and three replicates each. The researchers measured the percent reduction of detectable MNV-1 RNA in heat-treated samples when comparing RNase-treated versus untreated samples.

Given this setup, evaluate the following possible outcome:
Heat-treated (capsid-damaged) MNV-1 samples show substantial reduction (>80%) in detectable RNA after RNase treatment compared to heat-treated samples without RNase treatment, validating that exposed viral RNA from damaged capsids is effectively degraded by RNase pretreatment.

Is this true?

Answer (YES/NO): YES